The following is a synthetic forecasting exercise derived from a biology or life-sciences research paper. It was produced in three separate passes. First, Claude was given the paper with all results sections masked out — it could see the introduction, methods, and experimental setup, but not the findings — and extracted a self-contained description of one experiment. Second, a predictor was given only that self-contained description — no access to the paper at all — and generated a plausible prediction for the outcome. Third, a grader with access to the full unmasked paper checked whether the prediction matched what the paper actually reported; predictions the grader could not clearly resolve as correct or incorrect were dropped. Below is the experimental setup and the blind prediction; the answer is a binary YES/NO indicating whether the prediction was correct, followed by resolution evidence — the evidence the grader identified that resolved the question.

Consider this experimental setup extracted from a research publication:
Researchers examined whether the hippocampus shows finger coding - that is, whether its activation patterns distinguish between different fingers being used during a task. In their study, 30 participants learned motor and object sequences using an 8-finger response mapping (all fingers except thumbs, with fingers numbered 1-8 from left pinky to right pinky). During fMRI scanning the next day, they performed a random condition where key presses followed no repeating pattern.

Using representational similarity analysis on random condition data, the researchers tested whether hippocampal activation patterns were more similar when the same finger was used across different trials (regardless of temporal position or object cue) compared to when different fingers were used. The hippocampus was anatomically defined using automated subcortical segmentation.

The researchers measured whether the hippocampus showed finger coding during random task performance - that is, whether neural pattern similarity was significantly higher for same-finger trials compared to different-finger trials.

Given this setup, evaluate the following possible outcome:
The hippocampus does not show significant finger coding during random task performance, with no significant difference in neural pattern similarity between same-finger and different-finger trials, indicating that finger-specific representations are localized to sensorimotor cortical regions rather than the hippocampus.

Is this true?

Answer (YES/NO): YES